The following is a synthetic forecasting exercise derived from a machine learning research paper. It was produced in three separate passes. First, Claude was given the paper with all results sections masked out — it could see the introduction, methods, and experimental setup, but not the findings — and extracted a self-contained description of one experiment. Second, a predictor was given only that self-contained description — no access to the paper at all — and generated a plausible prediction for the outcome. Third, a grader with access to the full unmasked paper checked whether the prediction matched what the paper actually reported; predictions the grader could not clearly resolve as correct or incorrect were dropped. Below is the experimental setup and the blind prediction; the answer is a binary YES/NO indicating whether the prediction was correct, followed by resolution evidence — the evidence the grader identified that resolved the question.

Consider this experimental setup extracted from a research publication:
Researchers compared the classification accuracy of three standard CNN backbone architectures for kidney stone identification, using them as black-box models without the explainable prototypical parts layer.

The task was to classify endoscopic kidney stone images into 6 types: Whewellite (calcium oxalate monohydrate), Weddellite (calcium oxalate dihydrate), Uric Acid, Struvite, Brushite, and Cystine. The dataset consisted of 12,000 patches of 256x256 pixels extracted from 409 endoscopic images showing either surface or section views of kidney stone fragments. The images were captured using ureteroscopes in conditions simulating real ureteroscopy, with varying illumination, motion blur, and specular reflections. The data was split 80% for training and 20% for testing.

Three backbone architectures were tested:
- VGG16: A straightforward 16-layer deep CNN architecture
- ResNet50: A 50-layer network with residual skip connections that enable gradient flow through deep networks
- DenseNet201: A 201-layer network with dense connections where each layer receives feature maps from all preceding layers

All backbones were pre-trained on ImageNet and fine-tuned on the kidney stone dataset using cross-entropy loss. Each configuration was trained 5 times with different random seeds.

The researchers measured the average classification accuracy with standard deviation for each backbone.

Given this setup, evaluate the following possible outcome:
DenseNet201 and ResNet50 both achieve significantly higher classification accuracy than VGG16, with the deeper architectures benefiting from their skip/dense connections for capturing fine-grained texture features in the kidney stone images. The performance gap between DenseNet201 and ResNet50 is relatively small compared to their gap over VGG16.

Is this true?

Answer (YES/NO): NO